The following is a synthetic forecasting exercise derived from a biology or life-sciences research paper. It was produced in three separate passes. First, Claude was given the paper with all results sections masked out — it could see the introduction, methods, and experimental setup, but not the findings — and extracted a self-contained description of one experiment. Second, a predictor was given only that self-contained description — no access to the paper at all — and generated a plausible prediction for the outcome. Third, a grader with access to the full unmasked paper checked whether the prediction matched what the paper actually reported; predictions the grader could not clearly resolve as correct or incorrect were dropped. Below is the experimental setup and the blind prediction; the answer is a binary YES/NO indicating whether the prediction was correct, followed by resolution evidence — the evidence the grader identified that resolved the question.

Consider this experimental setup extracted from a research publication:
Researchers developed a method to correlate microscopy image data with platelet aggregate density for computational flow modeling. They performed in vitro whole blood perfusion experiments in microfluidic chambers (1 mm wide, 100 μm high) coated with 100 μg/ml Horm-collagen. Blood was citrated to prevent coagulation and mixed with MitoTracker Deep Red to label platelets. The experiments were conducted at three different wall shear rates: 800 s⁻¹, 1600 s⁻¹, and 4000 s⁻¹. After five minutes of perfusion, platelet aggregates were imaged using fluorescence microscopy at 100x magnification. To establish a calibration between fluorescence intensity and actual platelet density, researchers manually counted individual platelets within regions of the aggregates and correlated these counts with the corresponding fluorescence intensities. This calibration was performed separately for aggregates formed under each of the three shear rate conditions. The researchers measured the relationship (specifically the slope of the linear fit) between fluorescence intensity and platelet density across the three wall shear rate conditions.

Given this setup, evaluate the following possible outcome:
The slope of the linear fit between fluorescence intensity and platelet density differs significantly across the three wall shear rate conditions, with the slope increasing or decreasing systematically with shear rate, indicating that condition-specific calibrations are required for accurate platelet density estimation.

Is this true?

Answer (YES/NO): YES